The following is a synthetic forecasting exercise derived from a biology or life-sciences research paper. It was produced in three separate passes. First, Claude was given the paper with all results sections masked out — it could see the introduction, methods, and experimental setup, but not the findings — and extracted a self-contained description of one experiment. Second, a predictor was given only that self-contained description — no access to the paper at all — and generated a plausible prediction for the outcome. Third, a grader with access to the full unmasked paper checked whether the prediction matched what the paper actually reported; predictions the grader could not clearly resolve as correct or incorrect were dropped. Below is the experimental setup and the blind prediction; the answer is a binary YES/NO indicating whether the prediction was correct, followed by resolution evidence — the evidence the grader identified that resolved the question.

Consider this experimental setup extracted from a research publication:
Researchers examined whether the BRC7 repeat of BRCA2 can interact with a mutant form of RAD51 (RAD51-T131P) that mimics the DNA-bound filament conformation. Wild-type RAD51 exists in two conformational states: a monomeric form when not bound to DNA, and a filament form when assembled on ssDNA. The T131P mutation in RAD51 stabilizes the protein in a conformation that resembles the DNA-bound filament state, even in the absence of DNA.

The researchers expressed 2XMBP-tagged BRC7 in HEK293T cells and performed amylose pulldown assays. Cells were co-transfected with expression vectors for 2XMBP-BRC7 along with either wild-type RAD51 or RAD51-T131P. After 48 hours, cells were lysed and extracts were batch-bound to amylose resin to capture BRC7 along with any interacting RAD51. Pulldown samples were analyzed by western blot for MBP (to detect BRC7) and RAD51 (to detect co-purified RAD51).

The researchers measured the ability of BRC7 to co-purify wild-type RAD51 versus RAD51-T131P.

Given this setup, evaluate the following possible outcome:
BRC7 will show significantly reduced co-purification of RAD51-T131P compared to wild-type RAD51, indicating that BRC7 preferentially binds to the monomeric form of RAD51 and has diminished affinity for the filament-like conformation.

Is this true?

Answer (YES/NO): NO